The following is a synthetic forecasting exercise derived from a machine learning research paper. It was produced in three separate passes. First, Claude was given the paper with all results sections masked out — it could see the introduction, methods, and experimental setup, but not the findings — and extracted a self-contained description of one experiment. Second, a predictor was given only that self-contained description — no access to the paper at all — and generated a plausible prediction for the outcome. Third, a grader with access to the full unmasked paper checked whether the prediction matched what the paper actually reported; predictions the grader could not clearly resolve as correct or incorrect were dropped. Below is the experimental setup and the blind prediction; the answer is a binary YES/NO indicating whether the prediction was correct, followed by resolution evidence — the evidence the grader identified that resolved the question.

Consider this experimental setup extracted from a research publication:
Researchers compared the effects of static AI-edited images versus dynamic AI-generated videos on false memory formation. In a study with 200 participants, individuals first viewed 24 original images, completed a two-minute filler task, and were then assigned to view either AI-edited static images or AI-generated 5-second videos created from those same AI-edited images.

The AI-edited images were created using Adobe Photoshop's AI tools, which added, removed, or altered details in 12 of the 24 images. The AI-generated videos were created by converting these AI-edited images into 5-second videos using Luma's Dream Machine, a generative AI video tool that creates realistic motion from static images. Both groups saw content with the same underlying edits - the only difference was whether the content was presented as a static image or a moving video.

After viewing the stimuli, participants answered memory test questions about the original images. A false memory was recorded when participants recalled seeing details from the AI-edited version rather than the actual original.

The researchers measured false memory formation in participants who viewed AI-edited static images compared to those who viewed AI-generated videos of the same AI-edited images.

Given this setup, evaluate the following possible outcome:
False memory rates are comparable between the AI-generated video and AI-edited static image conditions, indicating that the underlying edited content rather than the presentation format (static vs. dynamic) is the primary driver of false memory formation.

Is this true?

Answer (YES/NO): NO